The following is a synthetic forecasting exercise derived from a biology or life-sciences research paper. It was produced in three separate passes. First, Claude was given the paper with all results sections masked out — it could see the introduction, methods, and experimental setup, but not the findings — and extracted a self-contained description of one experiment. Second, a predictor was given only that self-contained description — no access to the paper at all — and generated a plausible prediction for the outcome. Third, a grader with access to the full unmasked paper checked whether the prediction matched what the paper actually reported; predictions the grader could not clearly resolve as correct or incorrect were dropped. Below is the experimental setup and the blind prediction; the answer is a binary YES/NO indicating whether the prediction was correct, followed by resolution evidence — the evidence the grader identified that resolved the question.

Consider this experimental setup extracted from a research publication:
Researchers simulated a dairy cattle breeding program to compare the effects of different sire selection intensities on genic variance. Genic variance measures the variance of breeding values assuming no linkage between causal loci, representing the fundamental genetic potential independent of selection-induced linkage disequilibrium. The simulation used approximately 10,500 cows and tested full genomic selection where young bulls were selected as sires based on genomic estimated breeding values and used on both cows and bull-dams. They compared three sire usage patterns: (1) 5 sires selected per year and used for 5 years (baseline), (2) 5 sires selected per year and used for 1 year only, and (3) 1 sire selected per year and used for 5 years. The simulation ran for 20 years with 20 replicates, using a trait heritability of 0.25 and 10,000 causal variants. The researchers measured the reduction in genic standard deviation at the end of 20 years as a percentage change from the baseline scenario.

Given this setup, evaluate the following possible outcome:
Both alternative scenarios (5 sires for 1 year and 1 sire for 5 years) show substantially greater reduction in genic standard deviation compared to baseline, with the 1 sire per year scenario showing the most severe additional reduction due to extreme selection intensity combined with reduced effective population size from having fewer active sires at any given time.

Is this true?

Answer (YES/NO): YES